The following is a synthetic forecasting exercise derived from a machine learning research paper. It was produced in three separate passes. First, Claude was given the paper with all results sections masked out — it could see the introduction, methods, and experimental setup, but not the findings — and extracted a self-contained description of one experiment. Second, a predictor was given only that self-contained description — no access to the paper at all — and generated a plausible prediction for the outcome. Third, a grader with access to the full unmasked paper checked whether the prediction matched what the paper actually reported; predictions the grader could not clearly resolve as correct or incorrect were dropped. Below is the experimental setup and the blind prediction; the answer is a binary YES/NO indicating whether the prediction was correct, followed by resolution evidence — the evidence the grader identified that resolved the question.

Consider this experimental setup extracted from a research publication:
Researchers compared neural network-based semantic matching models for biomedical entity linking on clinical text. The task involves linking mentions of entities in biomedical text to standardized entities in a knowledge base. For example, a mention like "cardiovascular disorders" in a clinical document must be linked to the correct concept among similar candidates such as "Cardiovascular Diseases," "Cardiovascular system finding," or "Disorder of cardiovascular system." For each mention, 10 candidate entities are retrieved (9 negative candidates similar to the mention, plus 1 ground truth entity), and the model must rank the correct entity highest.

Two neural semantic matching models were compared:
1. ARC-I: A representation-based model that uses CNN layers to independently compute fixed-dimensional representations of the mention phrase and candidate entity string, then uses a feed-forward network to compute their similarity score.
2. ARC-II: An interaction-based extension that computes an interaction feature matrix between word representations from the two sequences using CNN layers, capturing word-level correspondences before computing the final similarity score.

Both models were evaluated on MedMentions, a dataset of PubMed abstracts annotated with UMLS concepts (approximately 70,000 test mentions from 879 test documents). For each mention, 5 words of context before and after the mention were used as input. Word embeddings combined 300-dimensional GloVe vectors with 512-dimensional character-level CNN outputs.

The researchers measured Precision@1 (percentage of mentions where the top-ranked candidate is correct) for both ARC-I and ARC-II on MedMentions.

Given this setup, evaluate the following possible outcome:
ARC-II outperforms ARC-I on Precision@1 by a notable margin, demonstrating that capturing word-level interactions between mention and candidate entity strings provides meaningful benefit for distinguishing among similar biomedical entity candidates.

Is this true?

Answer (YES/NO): NO